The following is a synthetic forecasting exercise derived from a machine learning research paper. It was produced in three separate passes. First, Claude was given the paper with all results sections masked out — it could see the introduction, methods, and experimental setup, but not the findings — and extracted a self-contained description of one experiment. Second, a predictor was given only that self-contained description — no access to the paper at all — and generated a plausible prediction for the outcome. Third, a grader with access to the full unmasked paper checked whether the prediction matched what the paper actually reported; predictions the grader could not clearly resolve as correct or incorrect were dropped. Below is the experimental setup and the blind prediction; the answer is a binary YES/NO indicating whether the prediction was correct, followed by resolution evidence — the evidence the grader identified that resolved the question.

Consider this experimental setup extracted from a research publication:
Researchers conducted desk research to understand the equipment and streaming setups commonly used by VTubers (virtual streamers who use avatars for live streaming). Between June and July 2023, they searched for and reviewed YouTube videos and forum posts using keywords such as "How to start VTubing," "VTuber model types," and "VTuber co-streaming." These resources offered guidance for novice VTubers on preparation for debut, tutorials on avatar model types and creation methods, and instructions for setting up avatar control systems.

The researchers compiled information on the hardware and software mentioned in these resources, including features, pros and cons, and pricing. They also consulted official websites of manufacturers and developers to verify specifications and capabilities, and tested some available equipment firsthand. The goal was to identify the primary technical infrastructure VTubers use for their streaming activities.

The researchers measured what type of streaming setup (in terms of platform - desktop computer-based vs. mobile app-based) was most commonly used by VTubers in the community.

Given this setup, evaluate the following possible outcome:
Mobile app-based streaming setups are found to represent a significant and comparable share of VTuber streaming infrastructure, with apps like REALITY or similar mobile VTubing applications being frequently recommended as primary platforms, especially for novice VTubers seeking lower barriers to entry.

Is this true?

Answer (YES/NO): NO